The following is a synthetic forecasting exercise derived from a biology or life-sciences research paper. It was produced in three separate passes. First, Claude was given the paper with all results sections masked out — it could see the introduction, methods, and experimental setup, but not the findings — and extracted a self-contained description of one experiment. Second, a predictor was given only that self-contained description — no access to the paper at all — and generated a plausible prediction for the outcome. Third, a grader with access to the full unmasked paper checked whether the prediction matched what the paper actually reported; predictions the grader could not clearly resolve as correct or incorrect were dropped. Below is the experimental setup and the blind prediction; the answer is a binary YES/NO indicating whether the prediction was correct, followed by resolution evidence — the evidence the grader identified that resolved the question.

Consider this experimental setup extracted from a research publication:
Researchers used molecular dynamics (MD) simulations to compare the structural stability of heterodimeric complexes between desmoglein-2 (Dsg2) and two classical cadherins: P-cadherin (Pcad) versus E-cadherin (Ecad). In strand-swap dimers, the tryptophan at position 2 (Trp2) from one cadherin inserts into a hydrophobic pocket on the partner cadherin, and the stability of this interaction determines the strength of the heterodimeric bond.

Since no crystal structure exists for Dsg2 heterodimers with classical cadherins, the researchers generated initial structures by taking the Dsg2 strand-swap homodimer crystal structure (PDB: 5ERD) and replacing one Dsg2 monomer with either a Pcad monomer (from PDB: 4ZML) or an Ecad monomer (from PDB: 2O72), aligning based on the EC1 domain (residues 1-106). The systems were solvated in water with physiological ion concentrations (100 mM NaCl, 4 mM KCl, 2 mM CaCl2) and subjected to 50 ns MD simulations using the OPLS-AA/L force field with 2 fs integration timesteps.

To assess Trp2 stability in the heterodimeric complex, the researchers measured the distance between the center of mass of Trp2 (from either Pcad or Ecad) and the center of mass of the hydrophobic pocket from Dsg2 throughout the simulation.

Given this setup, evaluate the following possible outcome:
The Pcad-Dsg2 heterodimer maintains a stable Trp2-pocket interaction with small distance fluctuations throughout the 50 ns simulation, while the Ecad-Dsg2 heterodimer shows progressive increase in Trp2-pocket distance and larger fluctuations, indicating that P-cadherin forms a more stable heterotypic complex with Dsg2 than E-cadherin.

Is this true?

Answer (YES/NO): YES